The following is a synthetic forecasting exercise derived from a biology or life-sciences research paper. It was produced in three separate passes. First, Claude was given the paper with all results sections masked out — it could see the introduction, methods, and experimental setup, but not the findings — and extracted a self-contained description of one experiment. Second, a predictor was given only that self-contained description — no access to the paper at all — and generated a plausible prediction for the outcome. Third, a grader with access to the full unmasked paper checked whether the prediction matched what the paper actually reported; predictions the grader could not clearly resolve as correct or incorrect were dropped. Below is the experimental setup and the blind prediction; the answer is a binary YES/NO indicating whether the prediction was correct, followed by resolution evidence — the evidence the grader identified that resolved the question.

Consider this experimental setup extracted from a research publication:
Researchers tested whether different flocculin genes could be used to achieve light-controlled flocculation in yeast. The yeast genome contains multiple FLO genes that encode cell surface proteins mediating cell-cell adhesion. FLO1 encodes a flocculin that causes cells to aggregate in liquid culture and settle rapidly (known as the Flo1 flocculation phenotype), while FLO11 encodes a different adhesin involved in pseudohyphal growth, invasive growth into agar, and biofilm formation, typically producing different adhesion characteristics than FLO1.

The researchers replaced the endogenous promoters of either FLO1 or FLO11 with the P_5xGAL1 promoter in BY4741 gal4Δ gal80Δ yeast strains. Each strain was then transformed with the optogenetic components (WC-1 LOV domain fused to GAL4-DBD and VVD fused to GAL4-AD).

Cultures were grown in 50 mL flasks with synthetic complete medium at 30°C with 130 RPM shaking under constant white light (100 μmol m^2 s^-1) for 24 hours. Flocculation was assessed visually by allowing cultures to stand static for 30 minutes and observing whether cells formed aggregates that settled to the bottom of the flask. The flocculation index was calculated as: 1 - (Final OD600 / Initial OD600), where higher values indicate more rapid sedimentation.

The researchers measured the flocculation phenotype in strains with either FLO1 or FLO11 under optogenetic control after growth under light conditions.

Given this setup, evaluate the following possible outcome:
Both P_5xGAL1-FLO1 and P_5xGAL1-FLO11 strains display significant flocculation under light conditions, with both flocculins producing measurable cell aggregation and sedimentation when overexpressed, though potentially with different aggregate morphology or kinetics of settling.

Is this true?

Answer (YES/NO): NO